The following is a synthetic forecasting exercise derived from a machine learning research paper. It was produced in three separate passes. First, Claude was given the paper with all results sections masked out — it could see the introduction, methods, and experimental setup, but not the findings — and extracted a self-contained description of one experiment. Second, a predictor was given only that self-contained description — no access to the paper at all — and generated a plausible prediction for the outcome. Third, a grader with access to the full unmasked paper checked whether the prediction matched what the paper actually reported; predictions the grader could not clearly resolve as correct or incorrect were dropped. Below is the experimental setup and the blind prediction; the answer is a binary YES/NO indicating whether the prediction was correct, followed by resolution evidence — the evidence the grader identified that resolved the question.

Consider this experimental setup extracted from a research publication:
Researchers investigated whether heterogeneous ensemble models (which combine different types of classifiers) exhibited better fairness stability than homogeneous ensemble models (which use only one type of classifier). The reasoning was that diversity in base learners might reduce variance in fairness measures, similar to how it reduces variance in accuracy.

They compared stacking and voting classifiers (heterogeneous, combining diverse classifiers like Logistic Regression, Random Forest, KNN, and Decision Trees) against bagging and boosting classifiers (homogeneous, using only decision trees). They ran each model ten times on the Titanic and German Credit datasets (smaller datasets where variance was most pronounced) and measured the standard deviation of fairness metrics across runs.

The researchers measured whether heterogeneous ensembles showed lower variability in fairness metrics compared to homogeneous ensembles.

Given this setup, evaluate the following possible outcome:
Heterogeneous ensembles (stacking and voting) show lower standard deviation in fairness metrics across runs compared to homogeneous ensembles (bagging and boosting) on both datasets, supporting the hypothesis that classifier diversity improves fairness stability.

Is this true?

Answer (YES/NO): NO